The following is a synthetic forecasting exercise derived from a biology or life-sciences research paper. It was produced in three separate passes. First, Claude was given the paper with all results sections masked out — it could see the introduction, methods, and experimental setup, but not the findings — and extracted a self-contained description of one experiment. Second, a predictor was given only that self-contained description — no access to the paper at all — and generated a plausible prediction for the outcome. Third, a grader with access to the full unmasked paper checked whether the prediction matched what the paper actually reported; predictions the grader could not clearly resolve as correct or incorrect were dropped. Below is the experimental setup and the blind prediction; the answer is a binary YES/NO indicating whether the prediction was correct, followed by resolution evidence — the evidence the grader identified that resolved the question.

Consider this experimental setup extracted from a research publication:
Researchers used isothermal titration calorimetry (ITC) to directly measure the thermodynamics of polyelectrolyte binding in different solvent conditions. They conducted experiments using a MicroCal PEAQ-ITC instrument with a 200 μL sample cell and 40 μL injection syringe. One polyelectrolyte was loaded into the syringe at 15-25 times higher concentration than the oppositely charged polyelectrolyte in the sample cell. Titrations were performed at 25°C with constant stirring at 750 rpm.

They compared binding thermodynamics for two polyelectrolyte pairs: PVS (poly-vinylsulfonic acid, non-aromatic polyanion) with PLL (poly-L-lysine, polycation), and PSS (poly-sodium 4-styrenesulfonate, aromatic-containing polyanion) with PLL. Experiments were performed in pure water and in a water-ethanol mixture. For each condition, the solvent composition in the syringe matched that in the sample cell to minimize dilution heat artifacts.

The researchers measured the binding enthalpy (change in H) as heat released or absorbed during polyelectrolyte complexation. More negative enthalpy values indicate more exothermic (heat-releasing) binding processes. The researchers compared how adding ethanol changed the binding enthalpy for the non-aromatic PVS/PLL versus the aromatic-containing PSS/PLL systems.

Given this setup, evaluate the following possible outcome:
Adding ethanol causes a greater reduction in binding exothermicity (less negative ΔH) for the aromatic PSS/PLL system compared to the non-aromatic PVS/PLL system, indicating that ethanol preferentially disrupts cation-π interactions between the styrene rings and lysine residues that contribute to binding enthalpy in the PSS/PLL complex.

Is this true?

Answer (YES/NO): NO